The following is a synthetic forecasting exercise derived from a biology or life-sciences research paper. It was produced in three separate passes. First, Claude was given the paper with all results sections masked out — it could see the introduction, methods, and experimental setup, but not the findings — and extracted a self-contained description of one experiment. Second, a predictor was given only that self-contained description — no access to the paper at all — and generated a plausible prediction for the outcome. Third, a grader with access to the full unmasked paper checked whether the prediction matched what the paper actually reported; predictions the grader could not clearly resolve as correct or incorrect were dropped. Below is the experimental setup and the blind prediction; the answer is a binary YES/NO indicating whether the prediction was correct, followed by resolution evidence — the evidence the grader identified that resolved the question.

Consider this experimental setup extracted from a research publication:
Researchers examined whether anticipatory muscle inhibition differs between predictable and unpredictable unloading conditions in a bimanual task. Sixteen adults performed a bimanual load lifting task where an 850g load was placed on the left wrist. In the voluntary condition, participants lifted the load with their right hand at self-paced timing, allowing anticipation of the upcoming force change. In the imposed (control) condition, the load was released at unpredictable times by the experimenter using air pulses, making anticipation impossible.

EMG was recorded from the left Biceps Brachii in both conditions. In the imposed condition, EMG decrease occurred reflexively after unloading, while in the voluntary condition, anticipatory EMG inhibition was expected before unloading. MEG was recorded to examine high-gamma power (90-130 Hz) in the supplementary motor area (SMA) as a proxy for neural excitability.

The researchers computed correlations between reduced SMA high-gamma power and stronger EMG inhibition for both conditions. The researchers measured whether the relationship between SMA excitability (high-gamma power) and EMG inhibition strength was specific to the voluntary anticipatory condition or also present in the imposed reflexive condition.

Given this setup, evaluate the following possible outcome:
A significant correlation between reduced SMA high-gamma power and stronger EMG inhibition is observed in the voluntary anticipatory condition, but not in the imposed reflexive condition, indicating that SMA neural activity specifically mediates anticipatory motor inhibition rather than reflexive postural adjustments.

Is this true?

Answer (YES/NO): YES